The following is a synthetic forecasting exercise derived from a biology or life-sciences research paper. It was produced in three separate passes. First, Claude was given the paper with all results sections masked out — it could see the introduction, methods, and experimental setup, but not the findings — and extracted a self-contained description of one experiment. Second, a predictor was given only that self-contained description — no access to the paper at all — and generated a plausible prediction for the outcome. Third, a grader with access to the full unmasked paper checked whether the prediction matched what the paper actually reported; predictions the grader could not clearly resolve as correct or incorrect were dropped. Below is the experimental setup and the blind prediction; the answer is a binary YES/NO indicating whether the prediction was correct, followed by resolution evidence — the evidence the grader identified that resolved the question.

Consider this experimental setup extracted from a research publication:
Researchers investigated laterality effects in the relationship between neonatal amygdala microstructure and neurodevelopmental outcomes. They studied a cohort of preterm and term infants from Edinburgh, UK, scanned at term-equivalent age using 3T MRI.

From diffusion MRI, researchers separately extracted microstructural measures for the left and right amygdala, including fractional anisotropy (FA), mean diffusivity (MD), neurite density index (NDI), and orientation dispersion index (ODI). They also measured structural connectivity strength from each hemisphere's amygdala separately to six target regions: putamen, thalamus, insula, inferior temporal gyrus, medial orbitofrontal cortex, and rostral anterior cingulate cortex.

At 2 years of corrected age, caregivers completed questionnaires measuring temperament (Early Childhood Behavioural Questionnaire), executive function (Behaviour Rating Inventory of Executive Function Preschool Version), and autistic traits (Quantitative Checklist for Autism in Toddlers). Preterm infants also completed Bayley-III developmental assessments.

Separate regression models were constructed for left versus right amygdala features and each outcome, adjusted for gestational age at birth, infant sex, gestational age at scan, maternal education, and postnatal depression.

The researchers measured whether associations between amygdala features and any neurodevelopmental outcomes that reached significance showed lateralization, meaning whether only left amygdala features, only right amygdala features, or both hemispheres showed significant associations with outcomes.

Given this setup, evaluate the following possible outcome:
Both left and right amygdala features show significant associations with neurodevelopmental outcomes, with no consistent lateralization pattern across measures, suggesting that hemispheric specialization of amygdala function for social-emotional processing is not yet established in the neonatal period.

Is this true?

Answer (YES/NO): NO